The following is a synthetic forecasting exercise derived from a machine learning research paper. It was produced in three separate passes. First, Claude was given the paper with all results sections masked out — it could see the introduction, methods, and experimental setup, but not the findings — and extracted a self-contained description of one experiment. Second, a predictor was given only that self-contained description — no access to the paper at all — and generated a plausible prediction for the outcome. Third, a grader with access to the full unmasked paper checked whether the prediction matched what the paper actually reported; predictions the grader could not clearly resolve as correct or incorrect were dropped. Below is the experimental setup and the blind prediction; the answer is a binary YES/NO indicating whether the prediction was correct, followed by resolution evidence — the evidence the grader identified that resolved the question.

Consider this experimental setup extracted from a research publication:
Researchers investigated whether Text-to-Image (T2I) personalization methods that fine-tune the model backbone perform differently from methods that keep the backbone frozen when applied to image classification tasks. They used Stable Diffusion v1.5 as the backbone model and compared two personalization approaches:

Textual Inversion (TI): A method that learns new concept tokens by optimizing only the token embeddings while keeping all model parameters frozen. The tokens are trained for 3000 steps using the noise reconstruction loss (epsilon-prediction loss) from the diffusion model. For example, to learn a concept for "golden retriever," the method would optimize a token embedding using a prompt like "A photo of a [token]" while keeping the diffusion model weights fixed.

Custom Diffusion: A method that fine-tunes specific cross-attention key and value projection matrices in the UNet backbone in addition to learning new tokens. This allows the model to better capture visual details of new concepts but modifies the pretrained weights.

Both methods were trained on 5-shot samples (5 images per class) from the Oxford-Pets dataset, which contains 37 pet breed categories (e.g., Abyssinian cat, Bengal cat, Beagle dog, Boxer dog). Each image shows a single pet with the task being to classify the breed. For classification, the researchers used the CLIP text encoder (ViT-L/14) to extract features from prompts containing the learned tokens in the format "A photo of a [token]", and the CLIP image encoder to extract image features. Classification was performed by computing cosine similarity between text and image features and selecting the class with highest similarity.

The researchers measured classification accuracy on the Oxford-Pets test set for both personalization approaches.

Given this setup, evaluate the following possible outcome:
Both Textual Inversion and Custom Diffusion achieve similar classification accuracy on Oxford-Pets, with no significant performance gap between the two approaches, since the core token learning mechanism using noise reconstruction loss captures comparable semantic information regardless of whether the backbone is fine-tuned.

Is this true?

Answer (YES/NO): NO